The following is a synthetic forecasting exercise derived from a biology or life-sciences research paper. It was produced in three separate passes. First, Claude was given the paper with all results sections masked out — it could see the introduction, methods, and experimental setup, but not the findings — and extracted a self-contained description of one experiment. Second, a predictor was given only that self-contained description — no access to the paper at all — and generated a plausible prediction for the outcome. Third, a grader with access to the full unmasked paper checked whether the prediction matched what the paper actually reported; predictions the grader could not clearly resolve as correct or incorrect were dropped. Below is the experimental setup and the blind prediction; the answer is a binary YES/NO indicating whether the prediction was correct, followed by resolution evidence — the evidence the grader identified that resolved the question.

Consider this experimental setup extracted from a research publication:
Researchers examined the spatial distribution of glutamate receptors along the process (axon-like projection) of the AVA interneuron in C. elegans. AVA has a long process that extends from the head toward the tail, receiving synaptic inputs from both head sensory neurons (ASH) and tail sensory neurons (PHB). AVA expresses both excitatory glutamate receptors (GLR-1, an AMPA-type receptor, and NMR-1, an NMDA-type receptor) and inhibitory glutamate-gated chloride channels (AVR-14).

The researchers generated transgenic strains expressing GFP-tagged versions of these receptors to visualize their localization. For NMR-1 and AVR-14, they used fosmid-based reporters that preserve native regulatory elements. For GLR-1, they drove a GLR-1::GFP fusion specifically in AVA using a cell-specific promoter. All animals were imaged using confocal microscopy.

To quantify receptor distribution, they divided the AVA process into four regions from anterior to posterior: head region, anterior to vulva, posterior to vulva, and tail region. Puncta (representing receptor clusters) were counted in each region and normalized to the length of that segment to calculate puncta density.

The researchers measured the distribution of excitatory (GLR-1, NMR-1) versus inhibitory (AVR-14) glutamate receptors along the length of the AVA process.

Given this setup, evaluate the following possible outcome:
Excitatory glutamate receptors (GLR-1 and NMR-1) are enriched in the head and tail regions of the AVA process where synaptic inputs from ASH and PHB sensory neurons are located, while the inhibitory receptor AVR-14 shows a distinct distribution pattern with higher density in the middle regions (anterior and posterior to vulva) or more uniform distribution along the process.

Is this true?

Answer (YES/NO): NO